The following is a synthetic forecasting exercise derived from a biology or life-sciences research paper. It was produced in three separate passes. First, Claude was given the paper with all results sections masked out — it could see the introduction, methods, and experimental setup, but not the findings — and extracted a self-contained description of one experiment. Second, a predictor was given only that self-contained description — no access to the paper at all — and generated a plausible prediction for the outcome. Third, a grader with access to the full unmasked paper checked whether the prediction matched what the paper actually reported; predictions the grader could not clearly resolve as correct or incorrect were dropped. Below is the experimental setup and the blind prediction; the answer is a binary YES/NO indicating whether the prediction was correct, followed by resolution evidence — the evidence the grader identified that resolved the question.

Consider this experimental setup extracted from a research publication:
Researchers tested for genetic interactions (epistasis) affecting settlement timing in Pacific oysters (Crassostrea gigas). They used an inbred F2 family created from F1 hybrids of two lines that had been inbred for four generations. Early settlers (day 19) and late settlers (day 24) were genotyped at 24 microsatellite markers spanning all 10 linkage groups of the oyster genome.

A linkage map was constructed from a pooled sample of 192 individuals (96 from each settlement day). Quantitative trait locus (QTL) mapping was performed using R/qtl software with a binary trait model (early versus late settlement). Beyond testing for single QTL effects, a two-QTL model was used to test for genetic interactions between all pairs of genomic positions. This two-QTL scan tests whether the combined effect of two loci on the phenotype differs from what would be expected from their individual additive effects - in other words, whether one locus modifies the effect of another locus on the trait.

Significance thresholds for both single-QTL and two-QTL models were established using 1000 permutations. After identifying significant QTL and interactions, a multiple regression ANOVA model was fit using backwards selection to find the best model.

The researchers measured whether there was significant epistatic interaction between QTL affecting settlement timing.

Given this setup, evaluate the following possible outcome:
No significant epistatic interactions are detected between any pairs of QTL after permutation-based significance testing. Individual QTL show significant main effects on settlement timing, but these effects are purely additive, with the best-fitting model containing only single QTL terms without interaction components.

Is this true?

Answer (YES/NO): NO